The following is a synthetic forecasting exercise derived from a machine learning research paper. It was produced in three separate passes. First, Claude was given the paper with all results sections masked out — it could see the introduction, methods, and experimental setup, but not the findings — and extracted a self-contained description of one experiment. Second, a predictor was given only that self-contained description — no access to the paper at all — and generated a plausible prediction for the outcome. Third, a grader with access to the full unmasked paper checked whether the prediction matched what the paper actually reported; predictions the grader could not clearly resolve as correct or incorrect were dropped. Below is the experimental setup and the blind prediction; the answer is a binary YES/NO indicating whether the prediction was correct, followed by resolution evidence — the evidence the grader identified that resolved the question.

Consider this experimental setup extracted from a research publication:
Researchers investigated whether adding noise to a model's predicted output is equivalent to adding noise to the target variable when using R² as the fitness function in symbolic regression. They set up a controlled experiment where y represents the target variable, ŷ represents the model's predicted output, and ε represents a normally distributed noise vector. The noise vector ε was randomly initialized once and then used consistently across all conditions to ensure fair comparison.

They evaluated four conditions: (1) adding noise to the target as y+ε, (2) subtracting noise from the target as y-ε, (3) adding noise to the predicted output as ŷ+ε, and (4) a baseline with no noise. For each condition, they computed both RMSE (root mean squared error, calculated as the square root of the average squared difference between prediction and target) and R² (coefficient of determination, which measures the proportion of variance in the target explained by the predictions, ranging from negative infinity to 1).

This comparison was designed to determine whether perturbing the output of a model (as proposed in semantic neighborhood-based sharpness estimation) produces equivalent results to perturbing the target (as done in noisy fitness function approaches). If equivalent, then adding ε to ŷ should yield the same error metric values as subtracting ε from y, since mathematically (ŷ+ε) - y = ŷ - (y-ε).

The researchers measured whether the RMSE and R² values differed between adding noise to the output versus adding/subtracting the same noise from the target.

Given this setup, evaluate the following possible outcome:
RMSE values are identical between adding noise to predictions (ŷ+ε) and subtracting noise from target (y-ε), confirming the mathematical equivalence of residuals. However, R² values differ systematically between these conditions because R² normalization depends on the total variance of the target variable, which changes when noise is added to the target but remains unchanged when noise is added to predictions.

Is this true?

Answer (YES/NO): YES